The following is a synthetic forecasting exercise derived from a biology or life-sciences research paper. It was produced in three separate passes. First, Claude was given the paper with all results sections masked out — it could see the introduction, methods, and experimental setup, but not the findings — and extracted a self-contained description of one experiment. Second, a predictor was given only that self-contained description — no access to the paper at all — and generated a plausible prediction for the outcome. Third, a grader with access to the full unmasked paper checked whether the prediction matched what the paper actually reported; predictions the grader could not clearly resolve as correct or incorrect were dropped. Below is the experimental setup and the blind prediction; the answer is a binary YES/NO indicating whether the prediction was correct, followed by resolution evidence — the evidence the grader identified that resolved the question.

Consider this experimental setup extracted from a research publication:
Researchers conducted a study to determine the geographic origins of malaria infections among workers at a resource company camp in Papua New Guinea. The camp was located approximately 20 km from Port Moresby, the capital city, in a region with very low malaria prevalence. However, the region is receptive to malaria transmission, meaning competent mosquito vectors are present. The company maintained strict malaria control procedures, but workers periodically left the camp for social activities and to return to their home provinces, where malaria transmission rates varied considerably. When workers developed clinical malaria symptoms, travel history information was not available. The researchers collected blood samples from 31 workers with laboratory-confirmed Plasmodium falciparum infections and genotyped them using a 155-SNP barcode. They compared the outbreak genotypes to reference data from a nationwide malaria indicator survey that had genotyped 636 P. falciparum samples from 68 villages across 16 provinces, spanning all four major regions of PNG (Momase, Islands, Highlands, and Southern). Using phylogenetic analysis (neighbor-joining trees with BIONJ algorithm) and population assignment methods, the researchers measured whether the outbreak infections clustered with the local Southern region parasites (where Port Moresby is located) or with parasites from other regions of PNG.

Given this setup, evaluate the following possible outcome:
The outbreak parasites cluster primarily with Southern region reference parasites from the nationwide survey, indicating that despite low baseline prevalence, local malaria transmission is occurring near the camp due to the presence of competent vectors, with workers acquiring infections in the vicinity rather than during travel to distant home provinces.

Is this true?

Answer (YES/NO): NO